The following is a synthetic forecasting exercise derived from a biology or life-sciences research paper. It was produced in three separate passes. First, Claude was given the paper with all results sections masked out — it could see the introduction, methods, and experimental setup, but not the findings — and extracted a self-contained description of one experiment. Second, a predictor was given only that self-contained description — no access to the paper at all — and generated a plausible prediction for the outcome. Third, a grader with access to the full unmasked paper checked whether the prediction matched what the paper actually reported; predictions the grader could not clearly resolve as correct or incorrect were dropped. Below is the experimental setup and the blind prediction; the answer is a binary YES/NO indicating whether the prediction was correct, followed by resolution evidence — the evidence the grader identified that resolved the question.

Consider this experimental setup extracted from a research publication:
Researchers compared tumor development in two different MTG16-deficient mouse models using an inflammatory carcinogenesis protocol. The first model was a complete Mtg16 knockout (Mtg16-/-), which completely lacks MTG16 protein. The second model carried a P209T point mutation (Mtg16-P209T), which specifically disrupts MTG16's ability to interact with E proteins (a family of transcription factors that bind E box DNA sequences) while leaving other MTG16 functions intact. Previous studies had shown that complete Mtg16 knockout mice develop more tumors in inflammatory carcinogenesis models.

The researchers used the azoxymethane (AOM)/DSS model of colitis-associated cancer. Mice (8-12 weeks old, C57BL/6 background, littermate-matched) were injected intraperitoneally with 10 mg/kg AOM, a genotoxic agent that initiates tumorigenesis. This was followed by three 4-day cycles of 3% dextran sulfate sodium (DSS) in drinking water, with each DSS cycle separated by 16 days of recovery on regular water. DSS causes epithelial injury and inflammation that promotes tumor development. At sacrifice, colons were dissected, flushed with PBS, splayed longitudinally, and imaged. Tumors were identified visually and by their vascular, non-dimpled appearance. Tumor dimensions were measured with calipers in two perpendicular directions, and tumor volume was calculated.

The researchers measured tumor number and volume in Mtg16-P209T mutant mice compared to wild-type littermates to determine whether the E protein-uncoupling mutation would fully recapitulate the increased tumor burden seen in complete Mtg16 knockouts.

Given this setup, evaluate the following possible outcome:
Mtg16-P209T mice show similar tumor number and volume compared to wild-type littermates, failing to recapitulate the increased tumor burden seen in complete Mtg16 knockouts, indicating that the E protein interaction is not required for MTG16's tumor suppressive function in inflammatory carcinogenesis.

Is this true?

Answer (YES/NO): NO